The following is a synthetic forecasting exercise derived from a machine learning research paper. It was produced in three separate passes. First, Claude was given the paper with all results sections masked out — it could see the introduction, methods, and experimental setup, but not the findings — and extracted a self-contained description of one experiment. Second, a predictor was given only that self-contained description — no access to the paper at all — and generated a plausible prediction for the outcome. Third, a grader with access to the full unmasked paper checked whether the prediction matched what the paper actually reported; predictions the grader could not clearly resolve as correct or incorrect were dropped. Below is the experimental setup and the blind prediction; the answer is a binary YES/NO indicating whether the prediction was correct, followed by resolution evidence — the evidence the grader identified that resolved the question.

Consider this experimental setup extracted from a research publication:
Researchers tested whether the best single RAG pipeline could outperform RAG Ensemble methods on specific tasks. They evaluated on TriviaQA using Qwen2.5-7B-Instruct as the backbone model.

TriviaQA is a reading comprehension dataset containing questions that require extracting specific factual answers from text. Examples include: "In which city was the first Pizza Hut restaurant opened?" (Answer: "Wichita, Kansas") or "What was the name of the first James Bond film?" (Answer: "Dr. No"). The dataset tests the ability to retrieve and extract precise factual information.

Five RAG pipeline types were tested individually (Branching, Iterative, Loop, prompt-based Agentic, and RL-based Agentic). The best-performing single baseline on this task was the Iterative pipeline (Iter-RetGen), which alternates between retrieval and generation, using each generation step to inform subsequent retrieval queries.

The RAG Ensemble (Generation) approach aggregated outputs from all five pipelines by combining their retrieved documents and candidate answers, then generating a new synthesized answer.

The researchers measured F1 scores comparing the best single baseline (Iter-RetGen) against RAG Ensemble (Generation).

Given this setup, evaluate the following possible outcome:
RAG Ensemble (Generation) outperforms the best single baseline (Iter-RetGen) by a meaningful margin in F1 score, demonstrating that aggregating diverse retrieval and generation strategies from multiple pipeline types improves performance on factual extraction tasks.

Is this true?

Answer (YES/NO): NO